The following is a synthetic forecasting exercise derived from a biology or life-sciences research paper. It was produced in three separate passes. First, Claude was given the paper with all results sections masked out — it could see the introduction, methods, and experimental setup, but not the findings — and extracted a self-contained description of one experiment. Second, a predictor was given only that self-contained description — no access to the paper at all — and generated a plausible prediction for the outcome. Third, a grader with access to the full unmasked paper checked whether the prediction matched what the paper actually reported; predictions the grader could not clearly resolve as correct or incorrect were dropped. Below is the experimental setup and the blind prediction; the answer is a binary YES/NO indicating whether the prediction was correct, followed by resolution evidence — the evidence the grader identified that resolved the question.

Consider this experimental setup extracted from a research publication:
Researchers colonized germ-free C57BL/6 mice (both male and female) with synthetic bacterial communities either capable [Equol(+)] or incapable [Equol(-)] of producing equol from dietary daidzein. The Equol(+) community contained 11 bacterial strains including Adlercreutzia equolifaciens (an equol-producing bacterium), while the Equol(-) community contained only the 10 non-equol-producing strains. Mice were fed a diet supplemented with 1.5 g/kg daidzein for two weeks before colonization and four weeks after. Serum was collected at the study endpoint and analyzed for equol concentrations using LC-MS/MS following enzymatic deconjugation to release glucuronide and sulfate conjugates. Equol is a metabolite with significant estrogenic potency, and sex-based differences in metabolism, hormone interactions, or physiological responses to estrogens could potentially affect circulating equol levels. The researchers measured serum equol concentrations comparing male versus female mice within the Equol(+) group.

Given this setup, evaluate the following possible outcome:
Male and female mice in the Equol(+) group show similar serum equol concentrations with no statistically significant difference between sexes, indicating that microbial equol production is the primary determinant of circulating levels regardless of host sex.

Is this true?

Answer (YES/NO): YES